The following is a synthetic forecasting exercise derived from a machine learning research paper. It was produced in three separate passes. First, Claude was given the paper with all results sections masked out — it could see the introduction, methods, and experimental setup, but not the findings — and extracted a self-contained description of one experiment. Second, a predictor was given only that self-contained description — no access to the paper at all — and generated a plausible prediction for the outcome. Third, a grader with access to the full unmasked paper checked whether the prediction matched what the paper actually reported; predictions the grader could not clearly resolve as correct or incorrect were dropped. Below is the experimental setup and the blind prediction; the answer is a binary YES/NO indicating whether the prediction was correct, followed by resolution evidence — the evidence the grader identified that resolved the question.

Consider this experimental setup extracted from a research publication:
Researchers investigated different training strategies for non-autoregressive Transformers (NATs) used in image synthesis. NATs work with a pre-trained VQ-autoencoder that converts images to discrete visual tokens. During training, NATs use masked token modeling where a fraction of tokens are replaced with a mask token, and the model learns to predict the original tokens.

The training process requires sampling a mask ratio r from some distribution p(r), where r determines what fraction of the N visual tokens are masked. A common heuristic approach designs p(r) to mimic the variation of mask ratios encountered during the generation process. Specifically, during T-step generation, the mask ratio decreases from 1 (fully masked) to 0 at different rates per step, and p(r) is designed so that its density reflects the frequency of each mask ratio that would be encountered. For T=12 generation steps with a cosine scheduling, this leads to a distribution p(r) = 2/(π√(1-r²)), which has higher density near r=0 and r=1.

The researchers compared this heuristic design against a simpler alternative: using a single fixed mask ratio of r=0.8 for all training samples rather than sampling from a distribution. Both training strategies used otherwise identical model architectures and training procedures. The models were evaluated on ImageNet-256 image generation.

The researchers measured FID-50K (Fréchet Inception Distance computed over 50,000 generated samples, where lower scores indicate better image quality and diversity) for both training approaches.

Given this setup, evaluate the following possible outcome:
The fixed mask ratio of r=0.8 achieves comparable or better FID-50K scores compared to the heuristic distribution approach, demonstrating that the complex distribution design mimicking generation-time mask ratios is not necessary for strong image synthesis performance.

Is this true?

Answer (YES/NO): YES